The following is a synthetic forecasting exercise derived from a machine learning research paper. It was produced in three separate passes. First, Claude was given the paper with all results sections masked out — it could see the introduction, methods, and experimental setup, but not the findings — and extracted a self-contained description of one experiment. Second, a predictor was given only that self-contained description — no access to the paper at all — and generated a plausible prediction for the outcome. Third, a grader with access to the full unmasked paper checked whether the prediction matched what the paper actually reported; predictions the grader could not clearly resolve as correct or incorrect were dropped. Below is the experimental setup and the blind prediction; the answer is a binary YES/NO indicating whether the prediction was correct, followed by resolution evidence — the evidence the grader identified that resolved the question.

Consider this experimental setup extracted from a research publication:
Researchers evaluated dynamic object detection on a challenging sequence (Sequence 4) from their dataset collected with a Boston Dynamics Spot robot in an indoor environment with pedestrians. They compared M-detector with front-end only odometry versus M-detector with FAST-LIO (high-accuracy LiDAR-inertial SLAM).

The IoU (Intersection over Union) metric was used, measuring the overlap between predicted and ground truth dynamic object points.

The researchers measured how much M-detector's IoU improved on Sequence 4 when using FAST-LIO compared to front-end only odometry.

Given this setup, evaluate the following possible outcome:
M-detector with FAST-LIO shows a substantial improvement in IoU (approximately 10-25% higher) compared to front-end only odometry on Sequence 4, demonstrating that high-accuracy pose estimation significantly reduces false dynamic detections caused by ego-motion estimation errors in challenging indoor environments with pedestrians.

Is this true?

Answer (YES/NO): NO